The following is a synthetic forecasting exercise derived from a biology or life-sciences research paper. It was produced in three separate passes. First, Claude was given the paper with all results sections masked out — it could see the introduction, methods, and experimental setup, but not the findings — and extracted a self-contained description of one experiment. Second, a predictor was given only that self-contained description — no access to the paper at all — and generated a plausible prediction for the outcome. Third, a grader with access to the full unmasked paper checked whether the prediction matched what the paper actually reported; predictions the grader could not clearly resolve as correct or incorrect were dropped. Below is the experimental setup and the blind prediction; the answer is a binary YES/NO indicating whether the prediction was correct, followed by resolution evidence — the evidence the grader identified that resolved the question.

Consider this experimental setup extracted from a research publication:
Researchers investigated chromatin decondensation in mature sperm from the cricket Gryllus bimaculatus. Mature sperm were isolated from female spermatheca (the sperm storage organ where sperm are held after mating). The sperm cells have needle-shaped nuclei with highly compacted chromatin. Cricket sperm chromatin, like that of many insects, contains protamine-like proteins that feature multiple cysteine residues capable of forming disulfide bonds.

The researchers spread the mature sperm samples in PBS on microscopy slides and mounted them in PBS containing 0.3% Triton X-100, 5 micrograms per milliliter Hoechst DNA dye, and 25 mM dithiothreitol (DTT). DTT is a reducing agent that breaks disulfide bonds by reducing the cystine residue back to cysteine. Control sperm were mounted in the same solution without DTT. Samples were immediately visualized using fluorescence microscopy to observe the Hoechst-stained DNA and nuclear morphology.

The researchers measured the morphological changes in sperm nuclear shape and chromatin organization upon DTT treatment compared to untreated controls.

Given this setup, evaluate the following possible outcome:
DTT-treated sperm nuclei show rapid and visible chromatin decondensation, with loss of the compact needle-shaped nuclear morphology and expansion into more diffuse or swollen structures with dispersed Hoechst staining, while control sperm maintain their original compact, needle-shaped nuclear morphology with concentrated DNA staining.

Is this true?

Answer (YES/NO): YES